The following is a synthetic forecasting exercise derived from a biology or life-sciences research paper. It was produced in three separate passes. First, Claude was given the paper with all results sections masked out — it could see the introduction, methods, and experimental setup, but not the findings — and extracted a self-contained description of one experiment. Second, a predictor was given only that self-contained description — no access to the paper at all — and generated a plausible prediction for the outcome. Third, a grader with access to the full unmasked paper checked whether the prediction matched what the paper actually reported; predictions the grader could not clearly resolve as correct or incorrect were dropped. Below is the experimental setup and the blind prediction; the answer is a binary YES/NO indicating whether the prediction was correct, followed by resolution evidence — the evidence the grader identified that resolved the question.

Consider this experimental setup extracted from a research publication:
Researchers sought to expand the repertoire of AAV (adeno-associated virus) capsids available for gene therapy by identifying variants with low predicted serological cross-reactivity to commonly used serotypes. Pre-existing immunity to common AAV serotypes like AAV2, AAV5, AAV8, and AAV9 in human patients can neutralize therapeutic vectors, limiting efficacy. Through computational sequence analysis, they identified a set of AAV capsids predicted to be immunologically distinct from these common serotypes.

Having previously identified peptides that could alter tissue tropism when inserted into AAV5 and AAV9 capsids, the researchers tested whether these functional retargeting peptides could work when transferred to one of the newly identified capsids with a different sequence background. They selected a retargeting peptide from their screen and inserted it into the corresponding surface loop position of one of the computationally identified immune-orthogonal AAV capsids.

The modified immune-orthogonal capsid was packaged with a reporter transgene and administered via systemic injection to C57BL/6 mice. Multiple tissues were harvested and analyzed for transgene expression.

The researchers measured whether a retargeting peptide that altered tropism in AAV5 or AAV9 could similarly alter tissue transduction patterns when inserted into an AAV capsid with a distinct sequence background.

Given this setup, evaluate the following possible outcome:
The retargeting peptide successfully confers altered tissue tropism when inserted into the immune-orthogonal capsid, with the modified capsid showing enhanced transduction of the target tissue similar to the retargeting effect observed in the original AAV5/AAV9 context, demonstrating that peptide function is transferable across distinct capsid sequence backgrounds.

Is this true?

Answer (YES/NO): YES